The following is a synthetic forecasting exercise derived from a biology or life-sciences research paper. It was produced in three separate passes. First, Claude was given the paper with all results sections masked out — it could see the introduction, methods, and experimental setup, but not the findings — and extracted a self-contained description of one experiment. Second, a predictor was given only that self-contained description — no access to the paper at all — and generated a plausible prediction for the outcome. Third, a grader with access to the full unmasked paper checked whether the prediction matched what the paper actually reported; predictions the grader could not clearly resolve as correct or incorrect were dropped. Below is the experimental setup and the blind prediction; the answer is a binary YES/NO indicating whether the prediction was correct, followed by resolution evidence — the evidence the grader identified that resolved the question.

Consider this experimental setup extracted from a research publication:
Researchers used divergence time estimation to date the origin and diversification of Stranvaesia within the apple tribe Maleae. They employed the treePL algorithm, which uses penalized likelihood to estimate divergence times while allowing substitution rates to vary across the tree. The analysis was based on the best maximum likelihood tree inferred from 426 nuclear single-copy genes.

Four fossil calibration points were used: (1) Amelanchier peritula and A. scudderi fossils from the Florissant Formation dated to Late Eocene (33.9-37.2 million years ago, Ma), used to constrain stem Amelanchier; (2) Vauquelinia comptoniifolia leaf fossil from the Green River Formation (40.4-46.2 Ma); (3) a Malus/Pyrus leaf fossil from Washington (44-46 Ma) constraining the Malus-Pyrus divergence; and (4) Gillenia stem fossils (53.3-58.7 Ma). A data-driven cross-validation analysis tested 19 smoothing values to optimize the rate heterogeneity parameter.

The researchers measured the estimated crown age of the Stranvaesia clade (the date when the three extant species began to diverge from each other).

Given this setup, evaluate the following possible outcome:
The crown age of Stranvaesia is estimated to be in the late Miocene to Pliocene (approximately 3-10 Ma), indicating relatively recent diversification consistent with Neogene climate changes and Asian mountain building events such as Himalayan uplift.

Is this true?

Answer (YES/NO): NO